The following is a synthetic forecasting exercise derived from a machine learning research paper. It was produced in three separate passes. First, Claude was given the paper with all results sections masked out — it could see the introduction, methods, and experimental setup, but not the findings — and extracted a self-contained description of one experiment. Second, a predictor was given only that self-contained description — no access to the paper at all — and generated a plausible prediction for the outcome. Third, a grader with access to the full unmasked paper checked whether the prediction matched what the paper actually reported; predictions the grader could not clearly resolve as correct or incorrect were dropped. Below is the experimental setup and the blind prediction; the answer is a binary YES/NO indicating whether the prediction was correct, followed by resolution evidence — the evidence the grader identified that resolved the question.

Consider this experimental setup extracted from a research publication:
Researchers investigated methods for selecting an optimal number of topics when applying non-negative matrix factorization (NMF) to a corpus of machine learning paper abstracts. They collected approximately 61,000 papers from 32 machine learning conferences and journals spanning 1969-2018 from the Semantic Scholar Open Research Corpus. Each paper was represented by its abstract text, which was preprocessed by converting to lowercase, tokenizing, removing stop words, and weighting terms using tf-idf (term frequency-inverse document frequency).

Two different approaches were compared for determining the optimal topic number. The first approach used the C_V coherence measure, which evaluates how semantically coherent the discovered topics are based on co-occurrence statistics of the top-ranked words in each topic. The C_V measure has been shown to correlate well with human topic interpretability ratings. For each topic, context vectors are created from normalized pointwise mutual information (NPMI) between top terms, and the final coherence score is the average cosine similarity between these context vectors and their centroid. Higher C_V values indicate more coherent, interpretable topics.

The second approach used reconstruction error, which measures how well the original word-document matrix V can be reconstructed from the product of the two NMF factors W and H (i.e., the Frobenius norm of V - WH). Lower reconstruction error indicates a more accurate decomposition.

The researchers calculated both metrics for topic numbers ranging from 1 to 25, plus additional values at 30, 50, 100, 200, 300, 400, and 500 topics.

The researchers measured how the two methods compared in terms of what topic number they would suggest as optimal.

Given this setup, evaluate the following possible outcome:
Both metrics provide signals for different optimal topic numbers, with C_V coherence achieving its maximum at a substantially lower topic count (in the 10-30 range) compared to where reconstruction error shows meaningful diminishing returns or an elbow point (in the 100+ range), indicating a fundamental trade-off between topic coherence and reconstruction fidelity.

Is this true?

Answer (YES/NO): YES